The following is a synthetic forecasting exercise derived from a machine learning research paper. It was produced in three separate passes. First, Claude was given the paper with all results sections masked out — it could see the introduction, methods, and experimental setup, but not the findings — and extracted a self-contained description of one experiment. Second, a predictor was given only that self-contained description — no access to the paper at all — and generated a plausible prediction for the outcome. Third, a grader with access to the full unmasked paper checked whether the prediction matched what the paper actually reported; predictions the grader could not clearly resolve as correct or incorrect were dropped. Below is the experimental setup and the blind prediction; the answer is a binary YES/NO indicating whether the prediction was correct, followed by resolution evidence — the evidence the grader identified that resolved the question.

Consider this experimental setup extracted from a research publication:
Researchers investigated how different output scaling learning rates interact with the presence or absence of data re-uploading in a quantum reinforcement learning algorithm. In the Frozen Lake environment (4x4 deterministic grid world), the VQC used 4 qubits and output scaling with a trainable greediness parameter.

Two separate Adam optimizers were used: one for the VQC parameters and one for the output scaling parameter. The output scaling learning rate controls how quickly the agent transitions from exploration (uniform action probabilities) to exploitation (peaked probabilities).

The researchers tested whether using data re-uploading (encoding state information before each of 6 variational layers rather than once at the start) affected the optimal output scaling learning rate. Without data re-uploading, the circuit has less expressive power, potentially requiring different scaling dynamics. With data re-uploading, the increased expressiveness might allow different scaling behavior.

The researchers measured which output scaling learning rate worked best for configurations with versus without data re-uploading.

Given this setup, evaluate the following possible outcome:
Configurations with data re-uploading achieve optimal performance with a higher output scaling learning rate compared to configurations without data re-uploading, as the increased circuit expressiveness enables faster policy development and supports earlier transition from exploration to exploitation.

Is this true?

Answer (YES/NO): YES